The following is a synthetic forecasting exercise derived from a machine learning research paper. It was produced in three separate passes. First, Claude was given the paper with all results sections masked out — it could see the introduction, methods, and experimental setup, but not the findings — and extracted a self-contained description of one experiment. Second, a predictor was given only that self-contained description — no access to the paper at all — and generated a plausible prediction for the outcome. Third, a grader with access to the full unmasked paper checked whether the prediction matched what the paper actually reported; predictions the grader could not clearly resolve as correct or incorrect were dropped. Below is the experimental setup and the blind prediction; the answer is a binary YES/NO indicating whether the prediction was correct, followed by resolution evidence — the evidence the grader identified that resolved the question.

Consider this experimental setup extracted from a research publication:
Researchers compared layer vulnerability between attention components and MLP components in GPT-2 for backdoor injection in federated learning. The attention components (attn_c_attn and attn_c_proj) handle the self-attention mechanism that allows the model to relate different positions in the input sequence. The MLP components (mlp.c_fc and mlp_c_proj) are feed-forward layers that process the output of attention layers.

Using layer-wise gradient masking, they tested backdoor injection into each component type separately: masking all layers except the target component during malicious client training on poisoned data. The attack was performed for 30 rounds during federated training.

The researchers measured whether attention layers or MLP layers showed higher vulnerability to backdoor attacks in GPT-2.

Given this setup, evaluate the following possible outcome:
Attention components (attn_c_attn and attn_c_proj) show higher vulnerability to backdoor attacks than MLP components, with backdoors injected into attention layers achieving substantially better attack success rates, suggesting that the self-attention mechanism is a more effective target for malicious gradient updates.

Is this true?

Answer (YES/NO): NO